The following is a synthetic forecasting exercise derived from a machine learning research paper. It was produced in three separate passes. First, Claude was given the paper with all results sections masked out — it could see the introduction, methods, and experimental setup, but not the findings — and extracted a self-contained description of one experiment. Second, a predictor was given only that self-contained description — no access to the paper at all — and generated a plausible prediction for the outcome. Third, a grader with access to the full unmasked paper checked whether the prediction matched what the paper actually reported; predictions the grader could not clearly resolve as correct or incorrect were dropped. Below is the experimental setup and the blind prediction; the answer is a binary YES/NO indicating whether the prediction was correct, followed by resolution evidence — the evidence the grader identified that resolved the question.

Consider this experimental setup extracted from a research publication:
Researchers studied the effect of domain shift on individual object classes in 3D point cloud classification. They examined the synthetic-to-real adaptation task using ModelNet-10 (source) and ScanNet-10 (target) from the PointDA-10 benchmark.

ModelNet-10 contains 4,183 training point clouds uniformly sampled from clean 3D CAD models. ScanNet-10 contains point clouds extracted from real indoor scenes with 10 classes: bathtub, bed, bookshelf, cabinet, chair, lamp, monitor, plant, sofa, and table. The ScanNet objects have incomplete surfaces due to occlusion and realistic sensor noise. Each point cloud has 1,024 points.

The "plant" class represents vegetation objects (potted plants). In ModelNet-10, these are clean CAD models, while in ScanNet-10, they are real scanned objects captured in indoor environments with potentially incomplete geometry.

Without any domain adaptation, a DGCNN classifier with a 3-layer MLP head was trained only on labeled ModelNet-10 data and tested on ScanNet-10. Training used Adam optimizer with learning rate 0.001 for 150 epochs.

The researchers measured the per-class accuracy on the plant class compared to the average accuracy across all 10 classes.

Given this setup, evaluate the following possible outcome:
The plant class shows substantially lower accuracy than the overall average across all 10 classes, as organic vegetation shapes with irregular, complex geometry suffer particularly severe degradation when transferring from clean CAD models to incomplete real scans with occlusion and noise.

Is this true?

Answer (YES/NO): NO